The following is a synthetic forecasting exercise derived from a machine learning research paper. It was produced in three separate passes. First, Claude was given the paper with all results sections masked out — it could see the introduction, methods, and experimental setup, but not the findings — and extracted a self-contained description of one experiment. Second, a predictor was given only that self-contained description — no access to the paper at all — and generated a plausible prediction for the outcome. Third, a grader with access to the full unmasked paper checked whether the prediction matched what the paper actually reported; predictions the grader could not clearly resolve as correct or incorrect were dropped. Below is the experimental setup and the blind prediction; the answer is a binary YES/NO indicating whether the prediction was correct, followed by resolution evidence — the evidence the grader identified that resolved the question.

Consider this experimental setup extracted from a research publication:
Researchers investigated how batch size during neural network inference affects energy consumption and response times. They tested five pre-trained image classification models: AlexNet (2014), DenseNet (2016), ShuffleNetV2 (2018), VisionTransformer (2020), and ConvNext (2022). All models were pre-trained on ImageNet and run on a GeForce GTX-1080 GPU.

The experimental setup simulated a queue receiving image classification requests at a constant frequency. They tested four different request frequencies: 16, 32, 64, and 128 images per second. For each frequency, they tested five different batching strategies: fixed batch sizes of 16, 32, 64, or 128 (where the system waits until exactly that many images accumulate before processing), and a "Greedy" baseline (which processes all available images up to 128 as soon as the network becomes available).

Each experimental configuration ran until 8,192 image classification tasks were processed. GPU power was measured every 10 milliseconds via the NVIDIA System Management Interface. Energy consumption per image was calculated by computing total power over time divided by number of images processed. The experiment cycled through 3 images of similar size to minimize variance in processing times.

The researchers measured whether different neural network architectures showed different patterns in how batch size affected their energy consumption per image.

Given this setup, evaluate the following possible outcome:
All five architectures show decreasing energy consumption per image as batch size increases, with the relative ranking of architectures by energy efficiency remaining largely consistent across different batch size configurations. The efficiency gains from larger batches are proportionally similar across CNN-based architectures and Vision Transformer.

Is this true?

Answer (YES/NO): NO